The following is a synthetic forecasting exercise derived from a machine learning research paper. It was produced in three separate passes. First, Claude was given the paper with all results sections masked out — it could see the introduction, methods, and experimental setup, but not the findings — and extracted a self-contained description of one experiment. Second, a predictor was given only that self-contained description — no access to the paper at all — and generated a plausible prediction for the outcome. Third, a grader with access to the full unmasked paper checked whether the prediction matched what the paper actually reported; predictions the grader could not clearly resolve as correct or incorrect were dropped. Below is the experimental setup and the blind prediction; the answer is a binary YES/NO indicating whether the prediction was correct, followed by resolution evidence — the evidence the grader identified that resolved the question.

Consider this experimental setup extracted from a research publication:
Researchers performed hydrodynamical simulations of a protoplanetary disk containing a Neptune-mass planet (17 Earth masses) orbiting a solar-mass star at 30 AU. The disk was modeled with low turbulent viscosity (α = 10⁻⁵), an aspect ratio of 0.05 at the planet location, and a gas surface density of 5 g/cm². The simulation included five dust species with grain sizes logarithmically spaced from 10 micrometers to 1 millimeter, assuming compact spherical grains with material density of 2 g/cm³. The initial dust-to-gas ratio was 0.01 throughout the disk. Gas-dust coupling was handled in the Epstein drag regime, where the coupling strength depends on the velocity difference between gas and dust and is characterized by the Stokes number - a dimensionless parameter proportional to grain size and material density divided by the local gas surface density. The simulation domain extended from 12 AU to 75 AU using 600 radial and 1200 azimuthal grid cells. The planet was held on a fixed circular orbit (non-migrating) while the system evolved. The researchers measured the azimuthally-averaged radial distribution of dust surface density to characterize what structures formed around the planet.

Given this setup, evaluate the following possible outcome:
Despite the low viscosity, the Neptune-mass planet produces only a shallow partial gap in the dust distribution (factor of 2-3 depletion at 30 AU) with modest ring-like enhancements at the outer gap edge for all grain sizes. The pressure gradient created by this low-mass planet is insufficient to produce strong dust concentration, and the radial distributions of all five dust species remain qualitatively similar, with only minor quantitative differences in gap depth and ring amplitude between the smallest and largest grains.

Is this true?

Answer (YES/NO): NO